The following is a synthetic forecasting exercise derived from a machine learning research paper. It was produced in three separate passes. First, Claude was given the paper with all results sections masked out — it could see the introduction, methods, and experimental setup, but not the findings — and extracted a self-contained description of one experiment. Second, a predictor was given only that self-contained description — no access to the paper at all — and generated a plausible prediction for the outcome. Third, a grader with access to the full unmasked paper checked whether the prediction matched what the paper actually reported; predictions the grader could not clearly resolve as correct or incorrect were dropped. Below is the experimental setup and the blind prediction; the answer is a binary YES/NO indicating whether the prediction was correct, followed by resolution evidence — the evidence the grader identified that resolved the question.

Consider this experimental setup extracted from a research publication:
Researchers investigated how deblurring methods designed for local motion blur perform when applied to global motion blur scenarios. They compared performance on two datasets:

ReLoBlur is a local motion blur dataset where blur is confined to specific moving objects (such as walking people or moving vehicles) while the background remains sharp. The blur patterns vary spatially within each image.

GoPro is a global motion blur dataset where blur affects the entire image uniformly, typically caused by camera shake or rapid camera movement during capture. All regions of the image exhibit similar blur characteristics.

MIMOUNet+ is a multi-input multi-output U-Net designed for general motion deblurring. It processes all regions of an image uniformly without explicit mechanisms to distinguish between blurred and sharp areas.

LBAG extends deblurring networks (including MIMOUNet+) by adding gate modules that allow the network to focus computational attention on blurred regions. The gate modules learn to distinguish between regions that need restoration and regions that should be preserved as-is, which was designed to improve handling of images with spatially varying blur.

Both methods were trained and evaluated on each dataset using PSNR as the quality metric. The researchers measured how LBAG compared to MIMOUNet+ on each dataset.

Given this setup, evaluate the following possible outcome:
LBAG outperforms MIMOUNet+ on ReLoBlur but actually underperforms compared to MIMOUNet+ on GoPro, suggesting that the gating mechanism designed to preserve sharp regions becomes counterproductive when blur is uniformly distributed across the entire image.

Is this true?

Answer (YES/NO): NO